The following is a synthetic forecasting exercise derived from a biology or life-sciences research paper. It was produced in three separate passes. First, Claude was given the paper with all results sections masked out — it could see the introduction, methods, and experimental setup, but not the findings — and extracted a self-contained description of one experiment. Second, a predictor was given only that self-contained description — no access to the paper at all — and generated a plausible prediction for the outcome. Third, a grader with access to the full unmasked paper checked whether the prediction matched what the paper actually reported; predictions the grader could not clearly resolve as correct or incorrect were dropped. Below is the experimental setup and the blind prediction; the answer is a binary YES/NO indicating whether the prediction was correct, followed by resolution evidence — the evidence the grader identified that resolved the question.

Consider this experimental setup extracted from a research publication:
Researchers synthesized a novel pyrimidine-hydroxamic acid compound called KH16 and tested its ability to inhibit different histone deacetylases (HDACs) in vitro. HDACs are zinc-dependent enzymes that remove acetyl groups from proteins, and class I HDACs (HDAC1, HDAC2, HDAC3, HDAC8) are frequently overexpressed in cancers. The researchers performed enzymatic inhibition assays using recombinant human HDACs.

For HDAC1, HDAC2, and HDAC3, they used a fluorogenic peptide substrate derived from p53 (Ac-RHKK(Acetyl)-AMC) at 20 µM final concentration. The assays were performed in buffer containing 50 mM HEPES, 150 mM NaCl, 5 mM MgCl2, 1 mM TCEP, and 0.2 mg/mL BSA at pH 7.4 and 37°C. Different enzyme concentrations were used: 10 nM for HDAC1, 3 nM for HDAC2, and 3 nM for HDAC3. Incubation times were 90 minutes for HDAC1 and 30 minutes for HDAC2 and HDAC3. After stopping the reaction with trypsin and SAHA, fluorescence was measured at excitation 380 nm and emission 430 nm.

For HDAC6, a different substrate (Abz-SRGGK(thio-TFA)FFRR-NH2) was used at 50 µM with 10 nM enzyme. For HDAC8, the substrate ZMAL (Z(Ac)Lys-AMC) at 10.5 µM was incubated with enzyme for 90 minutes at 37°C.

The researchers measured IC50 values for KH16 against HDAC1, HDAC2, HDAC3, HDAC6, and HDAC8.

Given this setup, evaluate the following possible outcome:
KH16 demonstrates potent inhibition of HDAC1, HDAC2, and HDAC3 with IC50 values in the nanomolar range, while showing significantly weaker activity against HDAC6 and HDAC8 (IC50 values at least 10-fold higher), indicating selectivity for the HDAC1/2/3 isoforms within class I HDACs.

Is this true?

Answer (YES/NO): YES